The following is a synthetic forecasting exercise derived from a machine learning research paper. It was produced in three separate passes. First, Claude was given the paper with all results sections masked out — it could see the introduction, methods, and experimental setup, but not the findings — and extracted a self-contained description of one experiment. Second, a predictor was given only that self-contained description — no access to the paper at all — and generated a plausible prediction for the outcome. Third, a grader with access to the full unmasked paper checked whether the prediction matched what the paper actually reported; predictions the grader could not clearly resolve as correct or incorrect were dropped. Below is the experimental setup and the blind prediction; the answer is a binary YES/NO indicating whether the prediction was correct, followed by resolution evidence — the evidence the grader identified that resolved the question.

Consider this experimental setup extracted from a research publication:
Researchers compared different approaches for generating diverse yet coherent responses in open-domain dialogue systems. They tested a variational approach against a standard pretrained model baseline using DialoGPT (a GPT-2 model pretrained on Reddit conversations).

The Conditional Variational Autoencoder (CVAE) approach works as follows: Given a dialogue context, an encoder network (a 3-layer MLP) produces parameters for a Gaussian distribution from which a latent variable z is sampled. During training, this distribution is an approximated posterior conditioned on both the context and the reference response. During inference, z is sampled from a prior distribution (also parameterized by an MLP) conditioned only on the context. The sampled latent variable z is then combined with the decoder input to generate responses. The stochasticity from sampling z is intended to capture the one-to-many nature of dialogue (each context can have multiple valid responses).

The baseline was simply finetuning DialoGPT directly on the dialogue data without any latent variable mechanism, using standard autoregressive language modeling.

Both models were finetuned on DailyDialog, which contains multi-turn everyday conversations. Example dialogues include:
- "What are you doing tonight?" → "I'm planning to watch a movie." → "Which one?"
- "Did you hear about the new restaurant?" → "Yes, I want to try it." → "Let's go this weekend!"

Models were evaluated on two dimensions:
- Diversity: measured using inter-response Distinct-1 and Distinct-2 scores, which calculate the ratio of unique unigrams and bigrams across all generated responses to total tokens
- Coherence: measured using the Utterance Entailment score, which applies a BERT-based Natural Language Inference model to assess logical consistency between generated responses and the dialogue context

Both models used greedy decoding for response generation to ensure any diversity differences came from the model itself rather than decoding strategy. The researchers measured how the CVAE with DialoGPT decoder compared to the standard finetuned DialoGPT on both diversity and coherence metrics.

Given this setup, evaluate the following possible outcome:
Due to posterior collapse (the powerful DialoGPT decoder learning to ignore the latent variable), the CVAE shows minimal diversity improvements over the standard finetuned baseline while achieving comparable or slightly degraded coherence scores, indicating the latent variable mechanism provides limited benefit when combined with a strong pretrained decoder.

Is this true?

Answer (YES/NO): NO